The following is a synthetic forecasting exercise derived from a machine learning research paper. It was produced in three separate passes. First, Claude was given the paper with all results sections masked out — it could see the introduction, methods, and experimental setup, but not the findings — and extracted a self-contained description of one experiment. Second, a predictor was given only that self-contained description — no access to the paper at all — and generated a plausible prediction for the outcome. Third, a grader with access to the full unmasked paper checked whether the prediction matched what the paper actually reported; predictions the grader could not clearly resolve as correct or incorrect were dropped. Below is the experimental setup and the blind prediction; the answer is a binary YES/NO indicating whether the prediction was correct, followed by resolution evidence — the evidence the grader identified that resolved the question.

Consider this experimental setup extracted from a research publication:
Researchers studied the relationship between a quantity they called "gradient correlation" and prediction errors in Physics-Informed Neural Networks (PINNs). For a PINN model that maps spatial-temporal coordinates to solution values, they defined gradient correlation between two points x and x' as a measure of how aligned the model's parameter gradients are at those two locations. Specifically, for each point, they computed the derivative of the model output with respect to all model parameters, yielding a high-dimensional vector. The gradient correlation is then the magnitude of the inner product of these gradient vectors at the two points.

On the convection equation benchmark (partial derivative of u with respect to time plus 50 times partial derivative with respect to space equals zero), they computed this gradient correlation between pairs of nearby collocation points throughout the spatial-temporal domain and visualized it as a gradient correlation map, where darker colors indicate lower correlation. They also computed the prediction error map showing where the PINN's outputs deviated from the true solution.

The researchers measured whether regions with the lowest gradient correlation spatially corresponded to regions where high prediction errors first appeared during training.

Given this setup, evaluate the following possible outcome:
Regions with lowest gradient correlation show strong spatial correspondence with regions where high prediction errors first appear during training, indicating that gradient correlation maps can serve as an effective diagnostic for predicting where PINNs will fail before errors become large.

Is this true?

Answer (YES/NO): YES